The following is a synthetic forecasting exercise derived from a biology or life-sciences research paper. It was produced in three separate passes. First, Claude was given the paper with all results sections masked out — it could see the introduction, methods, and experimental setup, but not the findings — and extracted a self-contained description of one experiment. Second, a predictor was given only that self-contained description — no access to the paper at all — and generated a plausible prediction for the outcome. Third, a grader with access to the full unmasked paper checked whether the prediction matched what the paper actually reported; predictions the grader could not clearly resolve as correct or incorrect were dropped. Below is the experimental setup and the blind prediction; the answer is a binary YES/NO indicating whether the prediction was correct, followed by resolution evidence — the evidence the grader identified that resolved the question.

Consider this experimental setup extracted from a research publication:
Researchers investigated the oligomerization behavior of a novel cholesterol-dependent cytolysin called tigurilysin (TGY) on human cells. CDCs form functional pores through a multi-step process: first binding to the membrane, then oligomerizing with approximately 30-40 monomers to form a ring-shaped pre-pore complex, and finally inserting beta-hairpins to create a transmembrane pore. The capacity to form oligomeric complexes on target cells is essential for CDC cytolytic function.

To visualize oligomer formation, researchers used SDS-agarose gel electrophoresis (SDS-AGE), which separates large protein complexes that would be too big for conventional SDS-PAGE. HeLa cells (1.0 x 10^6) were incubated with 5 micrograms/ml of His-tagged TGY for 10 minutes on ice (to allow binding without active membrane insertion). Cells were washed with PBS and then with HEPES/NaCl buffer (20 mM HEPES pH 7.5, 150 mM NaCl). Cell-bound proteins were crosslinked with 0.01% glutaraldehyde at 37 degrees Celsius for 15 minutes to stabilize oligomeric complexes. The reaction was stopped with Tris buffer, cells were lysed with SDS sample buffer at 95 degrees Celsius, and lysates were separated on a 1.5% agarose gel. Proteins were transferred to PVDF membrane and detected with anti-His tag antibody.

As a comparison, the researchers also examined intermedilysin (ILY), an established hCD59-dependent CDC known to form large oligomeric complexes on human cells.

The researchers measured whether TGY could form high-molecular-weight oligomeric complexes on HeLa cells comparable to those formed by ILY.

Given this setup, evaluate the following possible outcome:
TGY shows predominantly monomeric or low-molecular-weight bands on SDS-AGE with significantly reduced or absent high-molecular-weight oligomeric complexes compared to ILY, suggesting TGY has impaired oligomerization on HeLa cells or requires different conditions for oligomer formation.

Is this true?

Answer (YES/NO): NO